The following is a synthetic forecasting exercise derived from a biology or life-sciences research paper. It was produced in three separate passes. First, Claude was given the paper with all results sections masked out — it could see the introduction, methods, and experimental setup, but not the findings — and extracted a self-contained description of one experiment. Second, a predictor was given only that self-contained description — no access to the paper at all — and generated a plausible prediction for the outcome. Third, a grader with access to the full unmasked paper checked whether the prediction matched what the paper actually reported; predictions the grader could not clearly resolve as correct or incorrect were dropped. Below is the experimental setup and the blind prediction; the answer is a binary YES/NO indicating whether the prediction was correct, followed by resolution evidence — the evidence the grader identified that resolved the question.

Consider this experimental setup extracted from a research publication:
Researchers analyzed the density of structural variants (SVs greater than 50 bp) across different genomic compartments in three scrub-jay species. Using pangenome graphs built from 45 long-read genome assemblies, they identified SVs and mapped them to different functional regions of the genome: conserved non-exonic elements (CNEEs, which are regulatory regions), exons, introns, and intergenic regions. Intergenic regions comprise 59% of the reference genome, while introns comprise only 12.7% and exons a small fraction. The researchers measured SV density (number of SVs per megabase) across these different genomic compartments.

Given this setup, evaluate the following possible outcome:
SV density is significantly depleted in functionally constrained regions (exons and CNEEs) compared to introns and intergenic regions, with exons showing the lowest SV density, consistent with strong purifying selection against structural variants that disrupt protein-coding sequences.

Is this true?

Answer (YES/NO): NO